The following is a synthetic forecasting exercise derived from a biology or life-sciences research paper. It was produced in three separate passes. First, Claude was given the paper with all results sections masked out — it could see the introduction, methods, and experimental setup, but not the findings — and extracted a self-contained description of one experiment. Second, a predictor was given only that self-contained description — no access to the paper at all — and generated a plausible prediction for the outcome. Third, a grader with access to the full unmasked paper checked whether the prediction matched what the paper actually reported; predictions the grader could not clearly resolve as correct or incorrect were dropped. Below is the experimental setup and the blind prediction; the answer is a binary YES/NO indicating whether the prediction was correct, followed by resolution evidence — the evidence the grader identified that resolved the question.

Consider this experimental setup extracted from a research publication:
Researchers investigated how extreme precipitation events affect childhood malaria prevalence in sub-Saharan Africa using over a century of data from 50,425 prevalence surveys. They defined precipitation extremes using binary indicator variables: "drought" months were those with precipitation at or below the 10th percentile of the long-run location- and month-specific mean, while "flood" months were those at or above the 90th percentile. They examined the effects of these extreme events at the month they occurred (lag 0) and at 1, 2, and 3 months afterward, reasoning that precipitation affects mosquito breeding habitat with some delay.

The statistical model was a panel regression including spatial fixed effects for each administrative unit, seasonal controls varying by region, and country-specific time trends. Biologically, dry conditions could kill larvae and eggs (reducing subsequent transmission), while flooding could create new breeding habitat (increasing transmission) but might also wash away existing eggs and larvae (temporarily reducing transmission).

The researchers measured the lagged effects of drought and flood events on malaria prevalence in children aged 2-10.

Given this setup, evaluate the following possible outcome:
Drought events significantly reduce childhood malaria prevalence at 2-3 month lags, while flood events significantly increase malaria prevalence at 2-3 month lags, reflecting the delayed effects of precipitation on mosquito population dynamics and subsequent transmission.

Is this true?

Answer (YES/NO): NO